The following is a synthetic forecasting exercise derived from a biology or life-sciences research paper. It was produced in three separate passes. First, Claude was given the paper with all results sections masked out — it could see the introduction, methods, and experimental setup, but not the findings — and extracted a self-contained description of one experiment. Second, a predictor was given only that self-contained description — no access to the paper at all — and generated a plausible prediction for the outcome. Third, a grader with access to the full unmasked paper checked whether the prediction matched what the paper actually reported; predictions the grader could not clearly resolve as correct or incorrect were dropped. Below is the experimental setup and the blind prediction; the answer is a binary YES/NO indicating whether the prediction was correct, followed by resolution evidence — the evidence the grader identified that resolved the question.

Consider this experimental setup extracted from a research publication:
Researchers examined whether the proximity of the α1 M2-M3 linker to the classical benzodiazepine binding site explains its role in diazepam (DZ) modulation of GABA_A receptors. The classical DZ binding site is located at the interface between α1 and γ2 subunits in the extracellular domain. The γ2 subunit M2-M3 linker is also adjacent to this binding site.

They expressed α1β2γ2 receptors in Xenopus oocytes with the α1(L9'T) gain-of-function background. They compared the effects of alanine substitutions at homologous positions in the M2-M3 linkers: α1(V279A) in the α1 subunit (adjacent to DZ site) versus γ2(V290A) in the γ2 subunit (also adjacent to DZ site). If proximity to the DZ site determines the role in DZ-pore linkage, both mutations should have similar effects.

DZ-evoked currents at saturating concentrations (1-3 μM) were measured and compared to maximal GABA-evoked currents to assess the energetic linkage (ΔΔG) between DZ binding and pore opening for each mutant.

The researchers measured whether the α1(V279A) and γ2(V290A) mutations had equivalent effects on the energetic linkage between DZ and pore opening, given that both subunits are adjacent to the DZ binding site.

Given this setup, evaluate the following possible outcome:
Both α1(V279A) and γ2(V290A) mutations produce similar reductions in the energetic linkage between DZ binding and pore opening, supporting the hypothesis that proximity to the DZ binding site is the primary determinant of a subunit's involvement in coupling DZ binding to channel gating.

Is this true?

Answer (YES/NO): NO